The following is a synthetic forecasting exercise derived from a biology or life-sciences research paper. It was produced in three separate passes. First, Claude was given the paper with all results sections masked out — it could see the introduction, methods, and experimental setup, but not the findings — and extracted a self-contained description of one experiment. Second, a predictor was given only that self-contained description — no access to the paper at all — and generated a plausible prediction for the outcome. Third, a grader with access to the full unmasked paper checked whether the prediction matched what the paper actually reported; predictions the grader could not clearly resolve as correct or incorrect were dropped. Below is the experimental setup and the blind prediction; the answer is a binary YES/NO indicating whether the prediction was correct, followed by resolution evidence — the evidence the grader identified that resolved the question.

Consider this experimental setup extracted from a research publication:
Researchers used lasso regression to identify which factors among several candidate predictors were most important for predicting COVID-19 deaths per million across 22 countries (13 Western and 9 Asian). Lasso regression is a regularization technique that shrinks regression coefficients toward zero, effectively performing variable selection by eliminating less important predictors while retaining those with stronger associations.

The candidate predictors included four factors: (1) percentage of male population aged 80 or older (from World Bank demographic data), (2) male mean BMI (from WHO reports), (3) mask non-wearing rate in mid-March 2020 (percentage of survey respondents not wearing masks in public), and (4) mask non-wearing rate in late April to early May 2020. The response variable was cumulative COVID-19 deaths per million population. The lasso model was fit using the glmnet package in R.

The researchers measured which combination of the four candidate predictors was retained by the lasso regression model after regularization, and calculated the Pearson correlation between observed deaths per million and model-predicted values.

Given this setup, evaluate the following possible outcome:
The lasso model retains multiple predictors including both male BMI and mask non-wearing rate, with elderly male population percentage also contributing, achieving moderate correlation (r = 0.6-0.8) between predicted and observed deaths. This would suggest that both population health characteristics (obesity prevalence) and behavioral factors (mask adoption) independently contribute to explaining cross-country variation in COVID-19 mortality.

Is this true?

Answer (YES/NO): NO